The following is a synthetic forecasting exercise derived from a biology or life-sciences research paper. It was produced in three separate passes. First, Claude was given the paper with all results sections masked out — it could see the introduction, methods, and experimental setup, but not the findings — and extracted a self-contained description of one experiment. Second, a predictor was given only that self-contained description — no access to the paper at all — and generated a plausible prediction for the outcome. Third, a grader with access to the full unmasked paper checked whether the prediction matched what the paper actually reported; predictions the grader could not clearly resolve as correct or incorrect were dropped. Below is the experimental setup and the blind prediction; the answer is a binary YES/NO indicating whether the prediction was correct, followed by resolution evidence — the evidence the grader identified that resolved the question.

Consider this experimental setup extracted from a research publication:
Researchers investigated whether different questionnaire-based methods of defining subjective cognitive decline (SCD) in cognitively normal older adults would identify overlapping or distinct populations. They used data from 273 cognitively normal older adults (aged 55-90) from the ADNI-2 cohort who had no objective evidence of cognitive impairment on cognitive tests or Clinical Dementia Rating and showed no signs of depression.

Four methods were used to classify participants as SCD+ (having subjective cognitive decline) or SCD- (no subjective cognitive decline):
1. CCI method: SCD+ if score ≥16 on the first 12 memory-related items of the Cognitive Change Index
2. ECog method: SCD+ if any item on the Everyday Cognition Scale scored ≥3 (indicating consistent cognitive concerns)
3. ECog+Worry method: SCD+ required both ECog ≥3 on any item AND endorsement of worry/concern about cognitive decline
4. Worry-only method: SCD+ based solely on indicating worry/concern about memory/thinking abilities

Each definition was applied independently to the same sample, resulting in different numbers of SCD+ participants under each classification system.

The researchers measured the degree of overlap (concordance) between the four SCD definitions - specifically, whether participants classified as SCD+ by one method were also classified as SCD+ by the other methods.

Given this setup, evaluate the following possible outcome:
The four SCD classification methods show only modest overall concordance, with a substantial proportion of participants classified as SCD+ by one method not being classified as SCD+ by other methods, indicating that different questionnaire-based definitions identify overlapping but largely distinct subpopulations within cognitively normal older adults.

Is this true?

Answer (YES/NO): YES